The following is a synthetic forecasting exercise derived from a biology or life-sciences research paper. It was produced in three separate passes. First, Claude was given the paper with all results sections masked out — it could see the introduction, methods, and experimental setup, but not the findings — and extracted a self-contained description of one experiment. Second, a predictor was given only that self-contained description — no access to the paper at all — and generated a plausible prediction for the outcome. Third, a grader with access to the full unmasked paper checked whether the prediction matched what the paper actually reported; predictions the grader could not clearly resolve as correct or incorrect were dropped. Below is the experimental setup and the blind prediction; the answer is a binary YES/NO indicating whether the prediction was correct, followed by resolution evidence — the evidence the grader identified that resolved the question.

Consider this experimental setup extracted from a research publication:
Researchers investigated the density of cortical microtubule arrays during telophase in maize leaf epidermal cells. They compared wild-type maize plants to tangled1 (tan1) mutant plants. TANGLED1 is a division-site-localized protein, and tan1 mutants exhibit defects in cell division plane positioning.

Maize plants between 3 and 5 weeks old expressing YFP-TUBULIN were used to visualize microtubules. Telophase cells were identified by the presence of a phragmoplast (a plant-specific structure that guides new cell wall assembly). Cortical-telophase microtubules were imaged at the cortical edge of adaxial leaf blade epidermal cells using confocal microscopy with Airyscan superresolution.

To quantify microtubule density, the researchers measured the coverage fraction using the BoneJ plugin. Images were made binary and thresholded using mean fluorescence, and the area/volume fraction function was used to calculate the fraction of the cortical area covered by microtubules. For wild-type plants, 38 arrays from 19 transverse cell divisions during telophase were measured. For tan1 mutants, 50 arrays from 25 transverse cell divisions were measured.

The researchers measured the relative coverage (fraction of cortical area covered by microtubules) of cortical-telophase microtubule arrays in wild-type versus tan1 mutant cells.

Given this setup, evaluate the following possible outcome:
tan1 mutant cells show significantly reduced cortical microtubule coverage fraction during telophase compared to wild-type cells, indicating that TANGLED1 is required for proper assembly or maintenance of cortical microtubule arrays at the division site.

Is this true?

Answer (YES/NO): YES